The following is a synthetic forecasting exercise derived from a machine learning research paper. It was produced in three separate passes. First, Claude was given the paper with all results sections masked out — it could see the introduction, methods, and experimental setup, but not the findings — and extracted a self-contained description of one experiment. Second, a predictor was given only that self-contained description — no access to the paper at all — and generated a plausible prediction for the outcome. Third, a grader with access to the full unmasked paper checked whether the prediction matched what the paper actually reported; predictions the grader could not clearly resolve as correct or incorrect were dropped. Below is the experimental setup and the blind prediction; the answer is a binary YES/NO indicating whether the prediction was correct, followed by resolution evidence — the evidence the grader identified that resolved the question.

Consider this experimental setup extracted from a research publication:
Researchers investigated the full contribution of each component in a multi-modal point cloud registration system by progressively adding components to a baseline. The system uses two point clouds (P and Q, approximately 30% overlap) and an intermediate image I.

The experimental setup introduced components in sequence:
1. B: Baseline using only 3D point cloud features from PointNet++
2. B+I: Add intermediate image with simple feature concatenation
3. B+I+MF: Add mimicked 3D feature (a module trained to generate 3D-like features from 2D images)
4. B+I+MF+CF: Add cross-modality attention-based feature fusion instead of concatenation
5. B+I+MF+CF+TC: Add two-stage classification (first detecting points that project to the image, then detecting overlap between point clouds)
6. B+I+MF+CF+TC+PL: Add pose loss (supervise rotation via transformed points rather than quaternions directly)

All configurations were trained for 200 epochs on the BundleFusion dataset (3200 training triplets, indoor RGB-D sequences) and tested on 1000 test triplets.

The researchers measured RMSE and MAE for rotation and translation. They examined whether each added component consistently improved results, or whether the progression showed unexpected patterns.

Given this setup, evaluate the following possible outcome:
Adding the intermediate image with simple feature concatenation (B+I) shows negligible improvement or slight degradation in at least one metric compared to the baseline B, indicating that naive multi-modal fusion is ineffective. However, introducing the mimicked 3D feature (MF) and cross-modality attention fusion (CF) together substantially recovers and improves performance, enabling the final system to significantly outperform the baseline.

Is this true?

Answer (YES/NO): NO